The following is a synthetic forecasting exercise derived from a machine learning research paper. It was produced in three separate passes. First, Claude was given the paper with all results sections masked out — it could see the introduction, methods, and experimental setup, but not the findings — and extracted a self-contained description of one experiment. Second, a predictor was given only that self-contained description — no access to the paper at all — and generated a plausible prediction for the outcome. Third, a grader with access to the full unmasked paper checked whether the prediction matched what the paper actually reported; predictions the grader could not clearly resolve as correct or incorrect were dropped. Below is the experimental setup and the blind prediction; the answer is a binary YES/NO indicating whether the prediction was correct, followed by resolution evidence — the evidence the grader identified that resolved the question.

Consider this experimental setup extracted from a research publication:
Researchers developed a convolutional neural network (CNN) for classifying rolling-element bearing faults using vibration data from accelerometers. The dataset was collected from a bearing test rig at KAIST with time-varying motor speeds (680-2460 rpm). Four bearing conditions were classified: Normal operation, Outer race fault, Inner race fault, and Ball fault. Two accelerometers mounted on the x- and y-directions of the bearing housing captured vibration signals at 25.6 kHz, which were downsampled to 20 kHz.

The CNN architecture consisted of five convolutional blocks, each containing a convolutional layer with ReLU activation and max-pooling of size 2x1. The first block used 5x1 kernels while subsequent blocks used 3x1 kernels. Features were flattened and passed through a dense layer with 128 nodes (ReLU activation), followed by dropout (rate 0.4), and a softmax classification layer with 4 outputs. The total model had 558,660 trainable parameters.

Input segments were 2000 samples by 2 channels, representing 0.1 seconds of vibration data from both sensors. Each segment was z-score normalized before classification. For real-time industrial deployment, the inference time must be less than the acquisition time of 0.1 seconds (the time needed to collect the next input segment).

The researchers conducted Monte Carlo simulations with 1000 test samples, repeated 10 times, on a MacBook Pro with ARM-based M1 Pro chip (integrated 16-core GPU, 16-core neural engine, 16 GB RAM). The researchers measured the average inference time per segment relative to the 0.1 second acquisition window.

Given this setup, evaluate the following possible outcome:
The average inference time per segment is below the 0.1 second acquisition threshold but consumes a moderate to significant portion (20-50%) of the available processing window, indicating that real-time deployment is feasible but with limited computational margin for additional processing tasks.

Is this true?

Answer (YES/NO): NO